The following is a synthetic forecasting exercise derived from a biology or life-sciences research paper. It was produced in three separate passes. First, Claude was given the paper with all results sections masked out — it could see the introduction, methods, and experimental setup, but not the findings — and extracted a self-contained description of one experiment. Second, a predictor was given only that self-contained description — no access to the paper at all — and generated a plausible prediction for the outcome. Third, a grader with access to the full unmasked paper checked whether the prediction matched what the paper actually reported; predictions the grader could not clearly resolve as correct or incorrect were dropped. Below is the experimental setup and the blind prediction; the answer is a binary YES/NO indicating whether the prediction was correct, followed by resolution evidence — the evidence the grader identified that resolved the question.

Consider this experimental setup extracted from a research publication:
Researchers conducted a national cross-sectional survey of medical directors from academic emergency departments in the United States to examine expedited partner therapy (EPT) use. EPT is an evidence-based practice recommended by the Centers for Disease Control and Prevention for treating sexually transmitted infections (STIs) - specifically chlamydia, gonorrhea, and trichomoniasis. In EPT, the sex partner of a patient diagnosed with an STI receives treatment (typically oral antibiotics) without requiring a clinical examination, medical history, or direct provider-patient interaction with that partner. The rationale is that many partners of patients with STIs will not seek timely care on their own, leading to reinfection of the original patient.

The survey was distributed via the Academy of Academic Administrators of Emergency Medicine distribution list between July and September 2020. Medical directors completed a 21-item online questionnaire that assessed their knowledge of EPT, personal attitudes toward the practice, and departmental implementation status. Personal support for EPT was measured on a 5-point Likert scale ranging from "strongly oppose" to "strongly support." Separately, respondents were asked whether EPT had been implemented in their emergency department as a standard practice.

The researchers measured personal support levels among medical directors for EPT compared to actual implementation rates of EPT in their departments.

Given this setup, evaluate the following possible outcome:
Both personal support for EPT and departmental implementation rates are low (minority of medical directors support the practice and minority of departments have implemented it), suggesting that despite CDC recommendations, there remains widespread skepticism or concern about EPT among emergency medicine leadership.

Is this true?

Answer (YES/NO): NO